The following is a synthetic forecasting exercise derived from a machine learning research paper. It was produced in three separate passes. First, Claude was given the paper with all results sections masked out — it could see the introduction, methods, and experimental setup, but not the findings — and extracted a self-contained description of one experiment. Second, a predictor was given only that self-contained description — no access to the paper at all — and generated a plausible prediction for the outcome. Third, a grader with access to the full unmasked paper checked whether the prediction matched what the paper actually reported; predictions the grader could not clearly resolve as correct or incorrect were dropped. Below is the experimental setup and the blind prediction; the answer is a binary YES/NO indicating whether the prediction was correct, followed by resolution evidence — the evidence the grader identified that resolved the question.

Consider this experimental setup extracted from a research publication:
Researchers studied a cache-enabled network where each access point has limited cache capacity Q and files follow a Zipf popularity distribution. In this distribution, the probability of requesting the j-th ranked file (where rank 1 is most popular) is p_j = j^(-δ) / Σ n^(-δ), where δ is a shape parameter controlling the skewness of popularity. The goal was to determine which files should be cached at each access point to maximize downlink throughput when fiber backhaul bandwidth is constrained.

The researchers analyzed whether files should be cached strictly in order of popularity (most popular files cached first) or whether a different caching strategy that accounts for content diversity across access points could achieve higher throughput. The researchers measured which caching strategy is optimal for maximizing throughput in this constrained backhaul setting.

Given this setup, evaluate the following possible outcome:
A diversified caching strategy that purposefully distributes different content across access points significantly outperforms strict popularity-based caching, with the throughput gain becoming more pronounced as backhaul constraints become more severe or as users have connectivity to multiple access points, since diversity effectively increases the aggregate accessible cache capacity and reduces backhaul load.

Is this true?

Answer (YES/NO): NO